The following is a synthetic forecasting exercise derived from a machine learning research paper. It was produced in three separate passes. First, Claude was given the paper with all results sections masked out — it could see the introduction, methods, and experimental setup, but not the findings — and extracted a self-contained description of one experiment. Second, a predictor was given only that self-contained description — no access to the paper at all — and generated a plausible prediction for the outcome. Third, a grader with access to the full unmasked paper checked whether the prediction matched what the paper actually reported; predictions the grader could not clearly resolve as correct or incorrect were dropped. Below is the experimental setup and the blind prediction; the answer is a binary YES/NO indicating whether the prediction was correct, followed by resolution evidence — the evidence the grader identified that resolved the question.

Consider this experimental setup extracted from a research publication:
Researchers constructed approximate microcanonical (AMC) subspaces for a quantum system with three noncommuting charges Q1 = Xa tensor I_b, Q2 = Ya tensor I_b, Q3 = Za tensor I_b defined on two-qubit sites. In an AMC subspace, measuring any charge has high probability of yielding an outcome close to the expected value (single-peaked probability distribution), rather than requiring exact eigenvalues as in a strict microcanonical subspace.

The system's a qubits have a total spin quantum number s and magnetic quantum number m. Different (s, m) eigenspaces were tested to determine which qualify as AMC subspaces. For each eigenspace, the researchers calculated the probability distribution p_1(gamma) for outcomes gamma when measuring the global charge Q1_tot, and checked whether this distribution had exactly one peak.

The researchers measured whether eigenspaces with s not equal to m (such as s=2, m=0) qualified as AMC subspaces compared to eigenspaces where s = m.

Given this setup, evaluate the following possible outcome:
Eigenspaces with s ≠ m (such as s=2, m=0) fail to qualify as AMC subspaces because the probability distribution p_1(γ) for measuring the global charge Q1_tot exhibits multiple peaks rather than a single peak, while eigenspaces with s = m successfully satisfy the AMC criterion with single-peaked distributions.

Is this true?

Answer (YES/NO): YES